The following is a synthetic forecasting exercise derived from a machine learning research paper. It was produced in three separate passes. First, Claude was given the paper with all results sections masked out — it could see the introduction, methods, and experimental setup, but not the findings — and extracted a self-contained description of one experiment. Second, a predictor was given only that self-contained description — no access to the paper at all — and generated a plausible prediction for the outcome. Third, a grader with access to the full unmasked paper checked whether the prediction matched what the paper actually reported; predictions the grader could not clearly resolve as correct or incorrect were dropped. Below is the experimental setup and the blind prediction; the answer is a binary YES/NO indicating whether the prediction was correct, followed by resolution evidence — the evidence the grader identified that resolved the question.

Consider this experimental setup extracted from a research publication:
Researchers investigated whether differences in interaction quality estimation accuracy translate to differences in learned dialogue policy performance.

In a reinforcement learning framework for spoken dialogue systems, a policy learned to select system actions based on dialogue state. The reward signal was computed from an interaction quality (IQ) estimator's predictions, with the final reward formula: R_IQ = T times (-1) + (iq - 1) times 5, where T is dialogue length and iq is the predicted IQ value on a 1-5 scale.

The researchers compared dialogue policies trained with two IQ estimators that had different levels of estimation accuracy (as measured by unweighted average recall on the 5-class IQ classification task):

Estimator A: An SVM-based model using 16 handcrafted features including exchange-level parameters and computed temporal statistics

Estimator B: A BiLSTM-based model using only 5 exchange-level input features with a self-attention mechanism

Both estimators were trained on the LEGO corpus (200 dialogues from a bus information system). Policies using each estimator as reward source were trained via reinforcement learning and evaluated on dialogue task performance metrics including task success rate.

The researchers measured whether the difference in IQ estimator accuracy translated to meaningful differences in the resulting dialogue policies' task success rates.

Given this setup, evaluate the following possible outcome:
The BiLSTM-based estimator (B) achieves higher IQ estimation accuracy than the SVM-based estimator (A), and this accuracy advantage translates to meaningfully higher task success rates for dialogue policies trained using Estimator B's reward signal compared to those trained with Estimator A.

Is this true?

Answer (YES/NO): NO